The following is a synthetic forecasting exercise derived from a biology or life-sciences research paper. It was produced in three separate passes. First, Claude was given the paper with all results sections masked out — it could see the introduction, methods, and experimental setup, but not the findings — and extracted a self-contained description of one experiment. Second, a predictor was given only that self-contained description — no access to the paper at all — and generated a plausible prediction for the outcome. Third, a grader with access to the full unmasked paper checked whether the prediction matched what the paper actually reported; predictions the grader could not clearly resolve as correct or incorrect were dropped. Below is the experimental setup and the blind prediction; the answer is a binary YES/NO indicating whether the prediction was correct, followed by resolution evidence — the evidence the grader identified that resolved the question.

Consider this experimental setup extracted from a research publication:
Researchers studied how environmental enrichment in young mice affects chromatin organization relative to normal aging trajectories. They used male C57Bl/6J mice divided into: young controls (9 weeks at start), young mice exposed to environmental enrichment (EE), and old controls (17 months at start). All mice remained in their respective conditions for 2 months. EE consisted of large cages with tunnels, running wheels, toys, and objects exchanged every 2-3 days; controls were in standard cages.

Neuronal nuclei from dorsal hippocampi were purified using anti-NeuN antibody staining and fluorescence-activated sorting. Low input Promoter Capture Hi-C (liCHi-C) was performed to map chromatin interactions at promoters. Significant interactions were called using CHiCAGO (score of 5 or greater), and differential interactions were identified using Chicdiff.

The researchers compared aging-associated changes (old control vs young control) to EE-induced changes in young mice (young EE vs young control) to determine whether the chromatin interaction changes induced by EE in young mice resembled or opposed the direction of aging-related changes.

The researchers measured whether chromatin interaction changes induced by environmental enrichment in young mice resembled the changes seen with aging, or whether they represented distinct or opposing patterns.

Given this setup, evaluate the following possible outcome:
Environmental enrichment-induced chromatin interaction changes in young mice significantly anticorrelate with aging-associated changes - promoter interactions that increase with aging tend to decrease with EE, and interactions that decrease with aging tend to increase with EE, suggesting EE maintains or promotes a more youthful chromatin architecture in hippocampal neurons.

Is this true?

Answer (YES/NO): NO